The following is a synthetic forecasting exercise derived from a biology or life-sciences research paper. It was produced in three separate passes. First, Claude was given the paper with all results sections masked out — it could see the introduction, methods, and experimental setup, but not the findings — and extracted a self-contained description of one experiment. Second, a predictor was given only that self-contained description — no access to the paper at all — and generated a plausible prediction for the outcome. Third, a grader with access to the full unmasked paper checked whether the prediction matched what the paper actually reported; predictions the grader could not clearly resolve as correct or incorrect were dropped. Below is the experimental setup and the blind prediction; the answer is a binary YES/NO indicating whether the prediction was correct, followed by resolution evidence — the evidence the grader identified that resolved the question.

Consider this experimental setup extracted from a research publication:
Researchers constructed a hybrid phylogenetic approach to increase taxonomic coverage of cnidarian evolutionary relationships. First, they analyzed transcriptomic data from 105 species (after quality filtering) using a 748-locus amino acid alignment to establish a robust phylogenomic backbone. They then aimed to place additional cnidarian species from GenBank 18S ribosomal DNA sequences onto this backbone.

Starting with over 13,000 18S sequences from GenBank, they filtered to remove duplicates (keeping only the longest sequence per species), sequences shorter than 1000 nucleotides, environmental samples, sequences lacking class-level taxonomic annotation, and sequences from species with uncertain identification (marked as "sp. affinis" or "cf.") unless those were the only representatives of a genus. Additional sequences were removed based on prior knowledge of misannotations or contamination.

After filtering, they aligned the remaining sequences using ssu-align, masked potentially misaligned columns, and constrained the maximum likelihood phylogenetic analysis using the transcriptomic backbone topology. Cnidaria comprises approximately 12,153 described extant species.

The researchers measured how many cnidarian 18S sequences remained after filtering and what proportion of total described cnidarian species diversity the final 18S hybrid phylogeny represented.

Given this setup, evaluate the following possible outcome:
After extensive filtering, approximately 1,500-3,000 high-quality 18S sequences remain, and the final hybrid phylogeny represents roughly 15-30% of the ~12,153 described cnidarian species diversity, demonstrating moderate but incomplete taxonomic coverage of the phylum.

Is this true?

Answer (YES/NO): YES